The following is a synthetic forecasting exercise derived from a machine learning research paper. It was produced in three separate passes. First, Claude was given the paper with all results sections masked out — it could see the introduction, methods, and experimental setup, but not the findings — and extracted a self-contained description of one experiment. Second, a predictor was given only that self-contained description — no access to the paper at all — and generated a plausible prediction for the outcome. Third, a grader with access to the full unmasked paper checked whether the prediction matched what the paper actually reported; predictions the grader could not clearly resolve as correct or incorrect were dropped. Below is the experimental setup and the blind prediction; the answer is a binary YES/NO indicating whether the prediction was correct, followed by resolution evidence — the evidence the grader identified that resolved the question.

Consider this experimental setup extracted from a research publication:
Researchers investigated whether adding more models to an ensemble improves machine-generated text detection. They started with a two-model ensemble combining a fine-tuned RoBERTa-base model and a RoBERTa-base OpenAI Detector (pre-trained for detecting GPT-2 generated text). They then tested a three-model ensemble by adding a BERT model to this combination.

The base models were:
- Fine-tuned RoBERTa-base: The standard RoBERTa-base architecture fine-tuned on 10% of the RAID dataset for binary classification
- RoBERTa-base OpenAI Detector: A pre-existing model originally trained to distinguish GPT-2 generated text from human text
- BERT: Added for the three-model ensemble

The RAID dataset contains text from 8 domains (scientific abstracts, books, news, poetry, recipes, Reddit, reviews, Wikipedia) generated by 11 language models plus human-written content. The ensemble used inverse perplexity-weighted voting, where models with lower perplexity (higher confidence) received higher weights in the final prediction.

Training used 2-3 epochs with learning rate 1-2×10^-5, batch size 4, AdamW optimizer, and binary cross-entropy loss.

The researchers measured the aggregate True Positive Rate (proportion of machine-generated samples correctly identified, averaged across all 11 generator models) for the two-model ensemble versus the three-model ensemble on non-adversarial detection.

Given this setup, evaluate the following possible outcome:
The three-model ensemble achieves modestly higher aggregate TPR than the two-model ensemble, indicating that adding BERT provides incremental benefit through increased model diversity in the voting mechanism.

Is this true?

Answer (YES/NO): NO